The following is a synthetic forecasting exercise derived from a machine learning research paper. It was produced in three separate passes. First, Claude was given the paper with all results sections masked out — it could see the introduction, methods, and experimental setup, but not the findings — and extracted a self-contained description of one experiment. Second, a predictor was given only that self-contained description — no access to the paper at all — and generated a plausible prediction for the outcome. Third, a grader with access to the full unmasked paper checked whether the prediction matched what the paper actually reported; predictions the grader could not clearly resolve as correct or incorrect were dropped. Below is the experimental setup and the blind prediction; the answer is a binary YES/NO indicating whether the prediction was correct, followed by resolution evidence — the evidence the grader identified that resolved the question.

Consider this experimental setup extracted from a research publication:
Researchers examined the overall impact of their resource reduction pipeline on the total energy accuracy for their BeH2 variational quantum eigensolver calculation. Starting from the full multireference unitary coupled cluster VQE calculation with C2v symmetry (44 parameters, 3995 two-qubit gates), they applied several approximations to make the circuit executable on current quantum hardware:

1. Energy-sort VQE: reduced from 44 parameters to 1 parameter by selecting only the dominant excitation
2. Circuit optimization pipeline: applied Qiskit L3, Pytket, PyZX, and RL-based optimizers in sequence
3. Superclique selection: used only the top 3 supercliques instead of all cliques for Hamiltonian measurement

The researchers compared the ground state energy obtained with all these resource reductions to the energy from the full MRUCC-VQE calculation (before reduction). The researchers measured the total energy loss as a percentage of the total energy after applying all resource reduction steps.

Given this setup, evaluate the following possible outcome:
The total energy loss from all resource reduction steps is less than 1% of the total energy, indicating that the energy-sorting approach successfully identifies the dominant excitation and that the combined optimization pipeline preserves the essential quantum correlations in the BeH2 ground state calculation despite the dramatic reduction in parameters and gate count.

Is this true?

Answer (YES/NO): YES